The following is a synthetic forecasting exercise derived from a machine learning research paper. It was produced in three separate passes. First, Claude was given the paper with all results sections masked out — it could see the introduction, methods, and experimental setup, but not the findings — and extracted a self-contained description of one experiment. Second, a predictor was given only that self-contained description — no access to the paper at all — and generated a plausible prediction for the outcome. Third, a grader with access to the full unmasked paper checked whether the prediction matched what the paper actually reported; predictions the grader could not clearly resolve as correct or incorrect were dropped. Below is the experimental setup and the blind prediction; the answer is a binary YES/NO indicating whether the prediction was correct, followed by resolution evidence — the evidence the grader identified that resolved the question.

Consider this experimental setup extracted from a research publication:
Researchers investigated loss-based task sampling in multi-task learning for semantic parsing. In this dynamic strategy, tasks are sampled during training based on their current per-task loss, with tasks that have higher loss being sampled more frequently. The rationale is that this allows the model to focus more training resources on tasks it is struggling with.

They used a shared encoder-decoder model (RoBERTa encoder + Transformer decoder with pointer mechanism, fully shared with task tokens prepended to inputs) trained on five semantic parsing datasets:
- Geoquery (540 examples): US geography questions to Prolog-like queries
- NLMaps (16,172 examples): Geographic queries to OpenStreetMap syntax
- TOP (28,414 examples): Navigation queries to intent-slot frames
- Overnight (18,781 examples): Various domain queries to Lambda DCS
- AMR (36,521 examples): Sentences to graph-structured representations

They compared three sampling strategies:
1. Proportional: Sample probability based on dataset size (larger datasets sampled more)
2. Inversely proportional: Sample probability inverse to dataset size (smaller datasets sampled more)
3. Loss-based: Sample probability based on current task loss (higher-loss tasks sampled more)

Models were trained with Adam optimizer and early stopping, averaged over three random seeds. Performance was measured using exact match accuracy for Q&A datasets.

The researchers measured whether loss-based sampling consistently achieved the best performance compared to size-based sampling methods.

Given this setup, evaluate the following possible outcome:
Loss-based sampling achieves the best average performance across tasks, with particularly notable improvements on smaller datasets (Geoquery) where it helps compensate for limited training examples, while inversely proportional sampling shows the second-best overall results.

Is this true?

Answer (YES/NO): NO